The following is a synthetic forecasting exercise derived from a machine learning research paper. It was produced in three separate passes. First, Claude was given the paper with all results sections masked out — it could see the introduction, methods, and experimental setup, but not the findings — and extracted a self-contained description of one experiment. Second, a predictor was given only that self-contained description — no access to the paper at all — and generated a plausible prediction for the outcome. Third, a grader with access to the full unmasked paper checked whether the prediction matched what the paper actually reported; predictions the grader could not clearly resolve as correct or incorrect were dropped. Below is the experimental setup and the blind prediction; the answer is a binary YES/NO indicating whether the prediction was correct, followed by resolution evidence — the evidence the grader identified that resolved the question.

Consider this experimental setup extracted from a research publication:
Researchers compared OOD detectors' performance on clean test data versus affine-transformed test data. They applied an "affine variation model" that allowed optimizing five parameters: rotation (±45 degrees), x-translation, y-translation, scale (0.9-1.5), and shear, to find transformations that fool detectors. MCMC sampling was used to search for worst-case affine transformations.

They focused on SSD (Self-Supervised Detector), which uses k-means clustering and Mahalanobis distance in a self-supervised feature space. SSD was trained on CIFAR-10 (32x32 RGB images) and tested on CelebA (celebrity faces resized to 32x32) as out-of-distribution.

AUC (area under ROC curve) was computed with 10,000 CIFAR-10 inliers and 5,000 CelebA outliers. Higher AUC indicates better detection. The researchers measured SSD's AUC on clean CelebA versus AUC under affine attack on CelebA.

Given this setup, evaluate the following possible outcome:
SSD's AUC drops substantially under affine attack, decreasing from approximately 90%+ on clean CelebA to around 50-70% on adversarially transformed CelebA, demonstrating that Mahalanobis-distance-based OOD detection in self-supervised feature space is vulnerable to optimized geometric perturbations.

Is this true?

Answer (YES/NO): NO